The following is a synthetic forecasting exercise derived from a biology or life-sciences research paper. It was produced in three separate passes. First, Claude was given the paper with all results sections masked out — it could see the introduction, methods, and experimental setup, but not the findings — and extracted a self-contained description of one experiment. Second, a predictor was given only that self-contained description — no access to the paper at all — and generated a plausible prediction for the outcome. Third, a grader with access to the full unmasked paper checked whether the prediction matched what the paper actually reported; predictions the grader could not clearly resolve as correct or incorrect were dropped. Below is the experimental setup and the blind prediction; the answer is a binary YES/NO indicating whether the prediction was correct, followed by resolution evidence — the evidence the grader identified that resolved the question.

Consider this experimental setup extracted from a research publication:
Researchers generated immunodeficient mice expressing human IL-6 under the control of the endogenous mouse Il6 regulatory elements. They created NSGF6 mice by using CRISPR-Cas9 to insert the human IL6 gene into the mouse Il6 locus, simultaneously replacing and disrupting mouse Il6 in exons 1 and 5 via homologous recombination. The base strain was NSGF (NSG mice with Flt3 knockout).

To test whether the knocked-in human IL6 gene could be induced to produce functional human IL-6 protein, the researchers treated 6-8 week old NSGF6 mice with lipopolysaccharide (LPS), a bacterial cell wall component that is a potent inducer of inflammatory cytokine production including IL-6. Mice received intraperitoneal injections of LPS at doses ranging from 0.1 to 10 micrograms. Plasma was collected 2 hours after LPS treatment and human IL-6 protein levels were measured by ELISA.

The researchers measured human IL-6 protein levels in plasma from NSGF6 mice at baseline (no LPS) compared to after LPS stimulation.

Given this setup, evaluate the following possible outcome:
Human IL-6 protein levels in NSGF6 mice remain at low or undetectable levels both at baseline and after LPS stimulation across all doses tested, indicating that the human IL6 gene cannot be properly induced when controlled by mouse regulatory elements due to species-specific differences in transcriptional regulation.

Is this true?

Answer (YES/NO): NO